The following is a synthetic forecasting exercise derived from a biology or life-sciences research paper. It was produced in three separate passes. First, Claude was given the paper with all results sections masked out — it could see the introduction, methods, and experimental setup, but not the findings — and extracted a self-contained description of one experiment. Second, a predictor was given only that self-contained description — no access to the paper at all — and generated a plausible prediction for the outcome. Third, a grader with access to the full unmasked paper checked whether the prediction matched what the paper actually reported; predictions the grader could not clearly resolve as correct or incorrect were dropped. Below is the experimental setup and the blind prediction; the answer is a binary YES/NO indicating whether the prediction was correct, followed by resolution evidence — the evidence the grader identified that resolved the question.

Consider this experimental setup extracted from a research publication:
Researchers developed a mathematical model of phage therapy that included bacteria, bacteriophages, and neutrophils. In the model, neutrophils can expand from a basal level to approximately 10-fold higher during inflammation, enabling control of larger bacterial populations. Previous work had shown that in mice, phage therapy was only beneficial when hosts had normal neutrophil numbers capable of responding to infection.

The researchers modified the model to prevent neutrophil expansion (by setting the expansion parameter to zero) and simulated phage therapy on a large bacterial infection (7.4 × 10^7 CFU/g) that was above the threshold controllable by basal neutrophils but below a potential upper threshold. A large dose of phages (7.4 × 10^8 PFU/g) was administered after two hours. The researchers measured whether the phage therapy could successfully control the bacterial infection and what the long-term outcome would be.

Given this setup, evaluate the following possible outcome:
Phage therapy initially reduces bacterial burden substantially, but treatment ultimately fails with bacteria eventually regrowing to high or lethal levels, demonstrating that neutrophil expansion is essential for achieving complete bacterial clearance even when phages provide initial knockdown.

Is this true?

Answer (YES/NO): NO